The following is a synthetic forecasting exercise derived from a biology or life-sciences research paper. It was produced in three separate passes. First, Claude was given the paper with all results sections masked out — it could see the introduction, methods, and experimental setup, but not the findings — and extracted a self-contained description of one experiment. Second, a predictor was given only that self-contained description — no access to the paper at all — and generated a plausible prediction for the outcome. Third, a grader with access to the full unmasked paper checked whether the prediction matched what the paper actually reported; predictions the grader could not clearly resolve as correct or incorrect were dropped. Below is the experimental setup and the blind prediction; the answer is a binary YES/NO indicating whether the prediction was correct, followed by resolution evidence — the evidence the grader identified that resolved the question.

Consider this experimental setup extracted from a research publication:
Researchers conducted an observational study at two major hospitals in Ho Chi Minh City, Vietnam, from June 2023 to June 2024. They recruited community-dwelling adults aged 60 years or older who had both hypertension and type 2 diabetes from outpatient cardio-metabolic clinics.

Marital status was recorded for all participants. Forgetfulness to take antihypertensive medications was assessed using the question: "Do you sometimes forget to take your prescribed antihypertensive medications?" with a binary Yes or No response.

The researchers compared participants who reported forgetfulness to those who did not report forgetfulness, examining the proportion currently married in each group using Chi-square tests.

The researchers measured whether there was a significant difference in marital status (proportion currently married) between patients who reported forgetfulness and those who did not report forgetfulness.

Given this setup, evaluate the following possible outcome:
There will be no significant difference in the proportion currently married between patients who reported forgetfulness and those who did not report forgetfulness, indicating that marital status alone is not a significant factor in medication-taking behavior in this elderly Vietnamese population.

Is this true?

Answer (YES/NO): YES